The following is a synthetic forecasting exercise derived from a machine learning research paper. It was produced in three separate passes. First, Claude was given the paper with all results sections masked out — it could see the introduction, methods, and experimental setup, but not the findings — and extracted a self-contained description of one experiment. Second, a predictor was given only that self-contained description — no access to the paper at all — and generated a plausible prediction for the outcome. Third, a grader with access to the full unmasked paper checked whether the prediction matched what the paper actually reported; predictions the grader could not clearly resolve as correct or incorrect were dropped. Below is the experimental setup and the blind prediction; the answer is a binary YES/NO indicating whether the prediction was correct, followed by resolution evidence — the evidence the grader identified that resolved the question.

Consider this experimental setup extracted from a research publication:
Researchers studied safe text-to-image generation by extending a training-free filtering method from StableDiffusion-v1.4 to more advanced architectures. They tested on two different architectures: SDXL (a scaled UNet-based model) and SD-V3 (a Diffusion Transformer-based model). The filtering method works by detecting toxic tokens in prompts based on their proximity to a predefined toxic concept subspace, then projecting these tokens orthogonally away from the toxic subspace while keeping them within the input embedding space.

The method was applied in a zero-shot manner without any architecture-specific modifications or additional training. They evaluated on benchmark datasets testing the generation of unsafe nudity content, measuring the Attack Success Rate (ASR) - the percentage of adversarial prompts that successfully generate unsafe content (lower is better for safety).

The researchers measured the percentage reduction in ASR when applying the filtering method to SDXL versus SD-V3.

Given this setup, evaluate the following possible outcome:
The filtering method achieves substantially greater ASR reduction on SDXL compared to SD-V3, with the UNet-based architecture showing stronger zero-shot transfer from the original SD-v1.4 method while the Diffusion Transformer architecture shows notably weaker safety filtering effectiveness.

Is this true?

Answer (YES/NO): NO